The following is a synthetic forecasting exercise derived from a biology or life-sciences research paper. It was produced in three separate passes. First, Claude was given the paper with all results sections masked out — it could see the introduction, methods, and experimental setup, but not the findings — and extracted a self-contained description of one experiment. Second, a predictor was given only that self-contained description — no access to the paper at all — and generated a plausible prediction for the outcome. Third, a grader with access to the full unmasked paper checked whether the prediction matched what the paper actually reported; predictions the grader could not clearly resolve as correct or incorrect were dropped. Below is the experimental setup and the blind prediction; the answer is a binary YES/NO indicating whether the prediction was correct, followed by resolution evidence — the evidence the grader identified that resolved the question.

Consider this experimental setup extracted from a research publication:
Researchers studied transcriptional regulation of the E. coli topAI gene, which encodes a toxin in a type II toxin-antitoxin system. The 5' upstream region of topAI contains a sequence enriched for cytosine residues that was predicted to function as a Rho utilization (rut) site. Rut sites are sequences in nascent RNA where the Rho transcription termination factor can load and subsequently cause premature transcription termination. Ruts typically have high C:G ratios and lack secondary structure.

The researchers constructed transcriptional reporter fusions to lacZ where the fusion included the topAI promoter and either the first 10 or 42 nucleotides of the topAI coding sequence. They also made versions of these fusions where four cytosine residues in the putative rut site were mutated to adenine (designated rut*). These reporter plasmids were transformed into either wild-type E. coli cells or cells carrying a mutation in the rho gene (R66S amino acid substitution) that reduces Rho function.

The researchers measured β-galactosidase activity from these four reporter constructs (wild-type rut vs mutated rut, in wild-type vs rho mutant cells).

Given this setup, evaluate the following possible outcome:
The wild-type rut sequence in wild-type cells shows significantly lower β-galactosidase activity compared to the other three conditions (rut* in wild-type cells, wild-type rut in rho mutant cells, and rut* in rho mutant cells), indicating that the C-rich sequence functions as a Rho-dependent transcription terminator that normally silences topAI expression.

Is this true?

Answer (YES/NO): YES